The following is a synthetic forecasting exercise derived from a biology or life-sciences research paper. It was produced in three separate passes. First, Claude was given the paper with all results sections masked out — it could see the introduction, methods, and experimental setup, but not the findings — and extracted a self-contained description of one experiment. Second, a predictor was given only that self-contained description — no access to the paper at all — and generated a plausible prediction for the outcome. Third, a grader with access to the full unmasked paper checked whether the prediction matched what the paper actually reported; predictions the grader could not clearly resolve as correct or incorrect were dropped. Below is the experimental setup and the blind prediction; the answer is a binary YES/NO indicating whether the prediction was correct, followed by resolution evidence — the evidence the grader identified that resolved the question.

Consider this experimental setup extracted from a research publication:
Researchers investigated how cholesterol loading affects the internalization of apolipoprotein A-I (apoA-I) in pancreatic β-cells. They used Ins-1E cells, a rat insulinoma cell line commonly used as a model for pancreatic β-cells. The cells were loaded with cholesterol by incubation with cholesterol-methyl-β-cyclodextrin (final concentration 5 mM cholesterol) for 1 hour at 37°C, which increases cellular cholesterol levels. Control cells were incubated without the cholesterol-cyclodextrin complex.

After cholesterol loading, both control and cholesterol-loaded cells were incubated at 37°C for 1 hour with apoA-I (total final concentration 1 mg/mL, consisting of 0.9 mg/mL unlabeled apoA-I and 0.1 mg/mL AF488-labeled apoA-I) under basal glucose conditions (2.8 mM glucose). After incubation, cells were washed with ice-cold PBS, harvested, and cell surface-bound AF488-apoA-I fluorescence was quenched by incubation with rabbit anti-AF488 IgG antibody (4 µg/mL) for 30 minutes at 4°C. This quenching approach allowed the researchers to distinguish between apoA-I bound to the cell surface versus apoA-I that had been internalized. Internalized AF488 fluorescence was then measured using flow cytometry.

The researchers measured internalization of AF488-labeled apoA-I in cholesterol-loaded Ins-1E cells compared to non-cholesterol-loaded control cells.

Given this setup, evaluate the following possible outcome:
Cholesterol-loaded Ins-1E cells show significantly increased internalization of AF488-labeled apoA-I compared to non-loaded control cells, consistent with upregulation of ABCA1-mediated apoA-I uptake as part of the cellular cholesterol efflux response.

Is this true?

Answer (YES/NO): NO